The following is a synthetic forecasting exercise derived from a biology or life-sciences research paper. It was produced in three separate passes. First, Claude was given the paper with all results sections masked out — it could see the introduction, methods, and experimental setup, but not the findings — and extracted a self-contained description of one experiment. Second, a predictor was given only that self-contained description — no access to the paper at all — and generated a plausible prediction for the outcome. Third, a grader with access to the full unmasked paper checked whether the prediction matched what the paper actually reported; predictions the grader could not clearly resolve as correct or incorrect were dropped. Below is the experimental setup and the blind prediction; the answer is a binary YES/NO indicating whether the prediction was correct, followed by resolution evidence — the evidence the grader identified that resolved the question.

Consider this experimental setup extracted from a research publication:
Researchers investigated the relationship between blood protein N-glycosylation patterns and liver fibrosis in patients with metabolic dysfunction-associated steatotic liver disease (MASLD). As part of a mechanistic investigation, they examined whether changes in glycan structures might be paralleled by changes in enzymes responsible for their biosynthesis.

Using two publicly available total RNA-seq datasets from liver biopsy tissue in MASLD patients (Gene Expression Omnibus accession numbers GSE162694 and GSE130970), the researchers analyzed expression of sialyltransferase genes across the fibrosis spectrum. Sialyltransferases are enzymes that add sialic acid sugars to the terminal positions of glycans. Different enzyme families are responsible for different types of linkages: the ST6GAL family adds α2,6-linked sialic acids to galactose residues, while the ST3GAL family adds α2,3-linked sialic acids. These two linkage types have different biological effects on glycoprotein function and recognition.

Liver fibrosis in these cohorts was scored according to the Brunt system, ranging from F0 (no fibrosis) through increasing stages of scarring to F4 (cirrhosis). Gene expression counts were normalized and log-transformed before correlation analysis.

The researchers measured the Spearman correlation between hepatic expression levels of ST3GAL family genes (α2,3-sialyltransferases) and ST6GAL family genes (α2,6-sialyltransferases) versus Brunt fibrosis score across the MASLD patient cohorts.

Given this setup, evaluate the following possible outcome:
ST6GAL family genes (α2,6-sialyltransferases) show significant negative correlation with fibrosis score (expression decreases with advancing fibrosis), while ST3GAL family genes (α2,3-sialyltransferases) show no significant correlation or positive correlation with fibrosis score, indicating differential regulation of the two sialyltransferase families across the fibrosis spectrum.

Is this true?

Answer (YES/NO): NO